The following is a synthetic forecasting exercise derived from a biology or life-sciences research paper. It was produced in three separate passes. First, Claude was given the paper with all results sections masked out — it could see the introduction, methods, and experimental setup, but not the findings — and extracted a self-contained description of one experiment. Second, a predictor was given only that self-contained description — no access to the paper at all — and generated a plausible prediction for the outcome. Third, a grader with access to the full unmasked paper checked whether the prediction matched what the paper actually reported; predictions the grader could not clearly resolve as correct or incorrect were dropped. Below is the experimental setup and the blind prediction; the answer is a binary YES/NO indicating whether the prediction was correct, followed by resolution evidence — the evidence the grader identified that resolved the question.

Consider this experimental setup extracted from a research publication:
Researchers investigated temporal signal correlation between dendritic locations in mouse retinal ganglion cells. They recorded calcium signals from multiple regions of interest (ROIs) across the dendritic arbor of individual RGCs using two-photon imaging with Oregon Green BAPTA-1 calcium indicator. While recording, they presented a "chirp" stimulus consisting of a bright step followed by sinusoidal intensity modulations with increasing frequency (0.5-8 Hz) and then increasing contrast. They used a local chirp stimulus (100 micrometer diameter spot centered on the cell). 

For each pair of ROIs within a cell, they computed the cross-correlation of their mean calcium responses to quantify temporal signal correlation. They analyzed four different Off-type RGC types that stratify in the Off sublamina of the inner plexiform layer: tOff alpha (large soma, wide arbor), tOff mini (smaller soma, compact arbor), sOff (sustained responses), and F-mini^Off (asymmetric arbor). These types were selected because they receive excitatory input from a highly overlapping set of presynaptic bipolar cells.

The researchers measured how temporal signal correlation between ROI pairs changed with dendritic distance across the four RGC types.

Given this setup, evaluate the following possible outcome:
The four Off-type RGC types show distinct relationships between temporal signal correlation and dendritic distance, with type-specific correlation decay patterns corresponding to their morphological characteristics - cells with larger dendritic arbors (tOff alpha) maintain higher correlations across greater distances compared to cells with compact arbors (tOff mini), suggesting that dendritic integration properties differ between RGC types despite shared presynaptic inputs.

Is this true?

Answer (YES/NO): NO